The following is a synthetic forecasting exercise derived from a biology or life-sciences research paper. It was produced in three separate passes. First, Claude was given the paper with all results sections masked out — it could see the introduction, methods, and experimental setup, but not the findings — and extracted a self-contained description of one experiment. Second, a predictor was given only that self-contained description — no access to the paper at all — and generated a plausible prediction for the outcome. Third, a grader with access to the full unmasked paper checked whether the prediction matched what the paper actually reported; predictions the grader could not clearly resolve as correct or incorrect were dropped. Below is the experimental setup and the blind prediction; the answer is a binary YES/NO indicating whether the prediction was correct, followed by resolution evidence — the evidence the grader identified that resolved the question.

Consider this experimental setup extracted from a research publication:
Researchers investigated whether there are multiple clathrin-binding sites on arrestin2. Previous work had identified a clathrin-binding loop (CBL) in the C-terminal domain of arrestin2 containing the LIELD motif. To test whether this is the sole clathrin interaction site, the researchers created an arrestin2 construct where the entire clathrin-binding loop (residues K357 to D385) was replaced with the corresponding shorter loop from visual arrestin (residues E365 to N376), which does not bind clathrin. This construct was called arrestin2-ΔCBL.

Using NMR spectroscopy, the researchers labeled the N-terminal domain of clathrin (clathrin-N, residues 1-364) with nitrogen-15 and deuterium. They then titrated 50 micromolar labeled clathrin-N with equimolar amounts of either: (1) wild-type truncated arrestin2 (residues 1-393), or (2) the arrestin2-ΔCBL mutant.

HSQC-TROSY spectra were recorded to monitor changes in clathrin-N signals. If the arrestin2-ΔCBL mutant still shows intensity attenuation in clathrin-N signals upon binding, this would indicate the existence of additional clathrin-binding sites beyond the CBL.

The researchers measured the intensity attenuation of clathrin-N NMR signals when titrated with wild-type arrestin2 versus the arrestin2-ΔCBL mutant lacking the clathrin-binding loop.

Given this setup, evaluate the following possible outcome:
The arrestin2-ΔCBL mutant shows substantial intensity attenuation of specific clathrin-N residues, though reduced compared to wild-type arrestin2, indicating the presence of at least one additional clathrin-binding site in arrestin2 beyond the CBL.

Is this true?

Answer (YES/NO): NO